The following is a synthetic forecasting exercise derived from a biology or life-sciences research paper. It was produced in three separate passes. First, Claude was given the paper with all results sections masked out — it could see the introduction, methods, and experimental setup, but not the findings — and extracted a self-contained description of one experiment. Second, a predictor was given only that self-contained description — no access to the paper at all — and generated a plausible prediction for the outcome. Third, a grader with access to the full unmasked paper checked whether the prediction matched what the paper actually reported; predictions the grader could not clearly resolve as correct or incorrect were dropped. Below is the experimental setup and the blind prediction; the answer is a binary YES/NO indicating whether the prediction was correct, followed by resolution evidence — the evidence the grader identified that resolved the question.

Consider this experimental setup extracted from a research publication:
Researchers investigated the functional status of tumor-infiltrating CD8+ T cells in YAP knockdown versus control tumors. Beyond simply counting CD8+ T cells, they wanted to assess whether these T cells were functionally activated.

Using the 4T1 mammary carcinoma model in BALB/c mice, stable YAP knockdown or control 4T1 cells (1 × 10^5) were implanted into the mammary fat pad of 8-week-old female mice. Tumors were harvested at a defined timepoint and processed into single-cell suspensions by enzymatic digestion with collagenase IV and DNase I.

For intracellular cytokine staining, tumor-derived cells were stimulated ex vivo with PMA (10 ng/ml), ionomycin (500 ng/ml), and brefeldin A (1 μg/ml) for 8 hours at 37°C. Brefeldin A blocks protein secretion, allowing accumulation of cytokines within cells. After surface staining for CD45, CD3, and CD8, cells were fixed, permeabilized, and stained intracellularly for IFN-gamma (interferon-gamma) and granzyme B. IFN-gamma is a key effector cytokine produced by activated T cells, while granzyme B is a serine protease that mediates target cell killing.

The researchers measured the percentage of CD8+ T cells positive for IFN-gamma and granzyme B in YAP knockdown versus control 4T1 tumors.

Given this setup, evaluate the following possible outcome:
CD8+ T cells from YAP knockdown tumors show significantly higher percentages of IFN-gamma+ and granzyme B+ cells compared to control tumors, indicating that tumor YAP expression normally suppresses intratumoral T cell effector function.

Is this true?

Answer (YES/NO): YES